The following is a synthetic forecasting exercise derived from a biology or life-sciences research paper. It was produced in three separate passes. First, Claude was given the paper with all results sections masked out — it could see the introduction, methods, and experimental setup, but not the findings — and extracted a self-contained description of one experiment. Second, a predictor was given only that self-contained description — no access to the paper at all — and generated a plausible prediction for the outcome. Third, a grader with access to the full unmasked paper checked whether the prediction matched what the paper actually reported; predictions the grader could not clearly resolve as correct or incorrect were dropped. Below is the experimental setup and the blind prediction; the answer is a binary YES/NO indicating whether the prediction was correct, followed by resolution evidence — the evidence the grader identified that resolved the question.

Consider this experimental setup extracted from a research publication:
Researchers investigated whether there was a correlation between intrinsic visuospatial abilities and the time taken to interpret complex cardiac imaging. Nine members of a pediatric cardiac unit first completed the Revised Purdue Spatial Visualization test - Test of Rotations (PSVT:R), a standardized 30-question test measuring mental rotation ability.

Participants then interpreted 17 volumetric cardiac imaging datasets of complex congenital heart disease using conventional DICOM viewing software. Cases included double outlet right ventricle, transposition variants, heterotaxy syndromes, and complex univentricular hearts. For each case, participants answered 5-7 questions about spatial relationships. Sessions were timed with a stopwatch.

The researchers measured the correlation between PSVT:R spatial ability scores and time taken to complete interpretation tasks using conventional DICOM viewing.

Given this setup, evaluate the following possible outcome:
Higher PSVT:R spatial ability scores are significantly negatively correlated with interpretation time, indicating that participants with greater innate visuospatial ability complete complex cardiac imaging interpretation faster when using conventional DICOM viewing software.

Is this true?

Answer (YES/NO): NO